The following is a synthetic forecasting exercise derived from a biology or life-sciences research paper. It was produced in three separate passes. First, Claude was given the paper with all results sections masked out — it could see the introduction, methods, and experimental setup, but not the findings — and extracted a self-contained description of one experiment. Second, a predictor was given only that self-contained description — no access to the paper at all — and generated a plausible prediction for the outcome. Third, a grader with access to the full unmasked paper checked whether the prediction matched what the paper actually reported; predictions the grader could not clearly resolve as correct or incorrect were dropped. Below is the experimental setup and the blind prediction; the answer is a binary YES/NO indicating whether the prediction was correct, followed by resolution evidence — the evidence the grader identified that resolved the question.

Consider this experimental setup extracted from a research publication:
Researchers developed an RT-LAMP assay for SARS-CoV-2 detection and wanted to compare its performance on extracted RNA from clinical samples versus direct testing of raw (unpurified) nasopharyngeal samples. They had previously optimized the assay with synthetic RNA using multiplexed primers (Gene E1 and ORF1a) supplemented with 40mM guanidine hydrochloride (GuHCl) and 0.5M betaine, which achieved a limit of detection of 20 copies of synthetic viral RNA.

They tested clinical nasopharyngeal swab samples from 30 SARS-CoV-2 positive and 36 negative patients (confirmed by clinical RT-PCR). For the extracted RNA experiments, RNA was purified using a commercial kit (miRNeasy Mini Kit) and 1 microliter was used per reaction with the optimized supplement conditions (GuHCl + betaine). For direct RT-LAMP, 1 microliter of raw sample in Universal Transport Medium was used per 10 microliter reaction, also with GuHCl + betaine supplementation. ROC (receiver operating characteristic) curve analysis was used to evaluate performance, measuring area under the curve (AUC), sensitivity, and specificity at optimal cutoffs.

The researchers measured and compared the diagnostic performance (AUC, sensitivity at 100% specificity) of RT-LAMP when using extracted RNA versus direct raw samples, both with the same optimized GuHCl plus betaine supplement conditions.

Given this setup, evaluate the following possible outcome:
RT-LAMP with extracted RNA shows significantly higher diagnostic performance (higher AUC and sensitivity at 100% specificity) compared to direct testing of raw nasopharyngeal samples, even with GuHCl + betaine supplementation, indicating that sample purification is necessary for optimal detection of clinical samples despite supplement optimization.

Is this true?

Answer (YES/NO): YES